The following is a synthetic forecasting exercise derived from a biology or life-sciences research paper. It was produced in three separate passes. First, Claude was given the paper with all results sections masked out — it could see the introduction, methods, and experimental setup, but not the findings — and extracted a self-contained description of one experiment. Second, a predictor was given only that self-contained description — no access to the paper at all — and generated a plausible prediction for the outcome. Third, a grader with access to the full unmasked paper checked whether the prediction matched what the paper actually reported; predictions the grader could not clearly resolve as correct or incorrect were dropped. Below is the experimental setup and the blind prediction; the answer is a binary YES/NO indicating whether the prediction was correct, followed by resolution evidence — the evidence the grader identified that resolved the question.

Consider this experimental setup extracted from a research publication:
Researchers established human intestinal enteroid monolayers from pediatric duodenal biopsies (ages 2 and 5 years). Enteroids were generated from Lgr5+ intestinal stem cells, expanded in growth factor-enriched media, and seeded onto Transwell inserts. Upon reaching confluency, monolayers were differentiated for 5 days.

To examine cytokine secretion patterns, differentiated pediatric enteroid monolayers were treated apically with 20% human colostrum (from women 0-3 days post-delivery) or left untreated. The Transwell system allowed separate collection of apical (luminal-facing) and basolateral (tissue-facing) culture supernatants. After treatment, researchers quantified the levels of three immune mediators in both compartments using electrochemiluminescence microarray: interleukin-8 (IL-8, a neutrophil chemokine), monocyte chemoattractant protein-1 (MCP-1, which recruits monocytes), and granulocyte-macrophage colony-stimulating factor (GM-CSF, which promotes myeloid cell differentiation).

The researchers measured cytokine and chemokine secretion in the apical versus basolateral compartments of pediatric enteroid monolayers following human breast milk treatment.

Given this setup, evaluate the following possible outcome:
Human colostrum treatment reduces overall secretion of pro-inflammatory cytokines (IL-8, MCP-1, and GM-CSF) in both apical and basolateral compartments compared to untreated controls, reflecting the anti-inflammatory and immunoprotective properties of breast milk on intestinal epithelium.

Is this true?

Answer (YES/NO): NO